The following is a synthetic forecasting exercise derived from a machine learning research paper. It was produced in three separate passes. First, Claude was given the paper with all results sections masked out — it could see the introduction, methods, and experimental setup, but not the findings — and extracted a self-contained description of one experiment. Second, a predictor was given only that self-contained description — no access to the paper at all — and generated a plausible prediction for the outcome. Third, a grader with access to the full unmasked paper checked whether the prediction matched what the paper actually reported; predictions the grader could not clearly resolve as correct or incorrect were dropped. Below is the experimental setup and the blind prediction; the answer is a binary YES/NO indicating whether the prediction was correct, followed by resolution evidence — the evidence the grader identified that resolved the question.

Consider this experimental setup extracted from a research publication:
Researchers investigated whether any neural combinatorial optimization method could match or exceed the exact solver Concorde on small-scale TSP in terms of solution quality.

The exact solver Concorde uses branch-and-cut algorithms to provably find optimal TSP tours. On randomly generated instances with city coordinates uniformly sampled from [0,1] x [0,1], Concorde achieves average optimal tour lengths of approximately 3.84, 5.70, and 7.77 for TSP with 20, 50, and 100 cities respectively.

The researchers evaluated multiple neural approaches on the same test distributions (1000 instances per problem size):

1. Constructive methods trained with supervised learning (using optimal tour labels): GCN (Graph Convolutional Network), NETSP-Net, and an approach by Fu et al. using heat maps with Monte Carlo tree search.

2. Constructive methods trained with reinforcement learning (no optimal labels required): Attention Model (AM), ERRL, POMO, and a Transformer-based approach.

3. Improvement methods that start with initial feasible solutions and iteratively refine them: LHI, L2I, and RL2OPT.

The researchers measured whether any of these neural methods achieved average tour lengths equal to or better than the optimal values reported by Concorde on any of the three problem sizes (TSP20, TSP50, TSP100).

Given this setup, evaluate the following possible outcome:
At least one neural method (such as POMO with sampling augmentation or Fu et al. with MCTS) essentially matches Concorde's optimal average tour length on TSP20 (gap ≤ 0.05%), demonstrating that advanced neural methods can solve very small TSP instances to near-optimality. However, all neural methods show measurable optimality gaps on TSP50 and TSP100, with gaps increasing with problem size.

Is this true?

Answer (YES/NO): NO